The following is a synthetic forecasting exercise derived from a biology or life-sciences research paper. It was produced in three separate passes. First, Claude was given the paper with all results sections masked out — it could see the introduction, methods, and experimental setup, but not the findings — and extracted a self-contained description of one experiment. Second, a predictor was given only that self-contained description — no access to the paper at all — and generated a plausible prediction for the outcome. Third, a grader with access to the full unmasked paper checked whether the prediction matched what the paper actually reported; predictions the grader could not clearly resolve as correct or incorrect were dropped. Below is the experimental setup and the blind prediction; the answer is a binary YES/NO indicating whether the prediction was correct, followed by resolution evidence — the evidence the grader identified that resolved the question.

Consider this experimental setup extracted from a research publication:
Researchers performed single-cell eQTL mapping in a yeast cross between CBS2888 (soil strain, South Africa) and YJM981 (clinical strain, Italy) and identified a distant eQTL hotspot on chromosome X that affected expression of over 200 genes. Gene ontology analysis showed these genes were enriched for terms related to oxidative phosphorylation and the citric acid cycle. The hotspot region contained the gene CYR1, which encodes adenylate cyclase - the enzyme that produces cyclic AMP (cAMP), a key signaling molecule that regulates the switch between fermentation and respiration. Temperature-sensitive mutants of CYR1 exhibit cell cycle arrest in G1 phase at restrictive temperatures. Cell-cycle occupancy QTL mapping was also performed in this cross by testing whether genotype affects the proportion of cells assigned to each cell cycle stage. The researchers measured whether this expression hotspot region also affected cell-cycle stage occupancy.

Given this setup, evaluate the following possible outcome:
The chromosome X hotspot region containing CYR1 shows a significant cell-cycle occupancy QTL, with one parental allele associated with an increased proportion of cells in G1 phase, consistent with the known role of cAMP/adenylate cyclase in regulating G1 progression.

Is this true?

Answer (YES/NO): YES